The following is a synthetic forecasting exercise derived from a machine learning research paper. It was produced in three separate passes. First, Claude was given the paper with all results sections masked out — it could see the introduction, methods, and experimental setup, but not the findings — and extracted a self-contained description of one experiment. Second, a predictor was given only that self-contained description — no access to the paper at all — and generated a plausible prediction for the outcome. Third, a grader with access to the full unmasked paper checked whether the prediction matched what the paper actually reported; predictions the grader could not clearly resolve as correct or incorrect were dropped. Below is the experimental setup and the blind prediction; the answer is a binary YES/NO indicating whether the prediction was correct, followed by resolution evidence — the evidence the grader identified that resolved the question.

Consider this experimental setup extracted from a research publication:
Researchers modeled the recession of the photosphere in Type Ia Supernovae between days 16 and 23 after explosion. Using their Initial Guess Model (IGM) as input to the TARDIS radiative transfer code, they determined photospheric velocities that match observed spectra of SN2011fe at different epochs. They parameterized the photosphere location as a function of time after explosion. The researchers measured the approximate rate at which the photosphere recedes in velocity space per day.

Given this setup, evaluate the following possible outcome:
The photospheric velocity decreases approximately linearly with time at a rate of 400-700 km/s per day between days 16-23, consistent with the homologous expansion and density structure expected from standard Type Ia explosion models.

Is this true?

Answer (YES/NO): NO